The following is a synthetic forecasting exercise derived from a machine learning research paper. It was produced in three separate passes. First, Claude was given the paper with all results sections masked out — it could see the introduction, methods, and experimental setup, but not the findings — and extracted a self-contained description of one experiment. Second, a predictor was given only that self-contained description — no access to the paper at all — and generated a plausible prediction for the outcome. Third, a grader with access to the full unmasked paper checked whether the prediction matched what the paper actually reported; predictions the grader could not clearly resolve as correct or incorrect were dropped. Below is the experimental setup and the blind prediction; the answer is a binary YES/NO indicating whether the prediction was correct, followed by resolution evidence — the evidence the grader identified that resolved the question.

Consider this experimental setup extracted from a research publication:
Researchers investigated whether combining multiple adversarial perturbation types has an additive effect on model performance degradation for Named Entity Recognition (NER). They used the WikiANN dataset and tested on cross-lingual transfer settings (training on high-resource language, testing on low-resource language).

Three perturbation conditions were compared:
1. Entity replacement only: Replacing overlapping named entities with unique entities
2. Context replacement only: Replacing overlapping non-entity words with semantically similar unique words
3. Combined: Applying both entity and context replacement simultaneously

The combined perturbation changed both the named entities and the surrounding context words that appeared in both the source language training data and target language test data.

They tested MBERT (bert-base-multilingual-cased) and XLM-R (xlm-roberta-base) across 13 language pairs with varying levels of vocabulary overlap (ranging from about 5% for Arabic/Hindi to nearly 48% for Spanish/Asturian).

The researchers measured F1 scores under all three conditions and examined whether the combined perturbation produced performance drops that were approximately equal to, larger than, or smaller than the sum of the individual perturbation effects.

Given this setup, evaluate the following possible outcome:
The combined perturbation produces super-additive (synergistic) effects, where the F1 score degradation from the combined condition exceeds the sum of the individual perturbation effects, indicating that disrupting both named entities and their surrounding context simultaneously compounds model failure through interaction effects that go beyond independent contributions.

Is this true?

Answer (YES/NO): NO